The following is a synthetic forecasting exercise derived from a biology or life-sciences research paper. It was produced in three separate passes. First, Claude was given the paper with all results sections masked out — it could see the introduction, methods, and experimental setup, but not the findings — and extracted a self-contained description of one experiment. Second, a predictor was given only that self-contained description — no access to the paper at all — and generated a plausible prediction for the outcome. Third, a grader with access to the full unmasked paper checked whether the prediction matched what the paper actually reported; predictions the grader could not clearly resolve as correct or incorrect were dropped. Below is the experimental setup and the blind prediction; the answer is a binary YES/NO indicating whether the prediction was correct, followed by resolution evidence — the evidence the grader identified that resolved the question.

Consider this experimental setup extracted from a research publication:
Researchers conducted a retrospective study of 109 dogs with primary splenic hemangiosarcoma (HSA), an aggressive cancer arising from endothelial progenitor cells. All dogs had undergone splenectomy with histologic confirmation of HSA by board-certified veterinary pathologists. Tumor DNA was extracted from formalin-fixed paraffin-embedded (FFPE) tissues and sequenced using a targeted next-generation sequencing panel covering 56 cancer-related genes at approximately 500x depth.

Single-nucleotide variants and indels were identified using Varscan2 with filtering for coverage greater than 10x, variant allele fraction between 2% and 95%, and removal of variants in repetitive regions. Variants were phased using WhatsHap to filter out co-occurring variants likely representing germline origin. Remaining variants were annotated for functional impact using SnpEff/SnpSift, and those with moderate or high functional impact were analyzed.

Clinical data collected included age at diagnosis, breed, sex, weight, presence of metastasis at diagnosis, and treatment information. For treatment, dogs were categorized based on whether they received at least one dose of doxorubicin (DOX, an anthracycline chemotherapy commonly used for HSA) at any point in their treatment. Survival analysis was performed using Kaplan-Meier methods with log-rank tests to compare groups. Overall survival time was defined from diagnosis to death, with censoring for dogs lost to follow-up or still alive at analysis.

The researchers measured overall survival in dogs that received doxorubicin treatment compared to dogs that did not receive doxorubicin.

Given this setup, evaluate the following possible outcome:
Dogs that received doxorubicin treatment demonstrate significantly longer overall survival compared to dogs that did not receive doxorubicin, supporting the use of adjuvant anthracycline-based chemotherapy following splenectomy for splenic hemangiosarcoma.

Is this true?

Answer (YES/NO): NO